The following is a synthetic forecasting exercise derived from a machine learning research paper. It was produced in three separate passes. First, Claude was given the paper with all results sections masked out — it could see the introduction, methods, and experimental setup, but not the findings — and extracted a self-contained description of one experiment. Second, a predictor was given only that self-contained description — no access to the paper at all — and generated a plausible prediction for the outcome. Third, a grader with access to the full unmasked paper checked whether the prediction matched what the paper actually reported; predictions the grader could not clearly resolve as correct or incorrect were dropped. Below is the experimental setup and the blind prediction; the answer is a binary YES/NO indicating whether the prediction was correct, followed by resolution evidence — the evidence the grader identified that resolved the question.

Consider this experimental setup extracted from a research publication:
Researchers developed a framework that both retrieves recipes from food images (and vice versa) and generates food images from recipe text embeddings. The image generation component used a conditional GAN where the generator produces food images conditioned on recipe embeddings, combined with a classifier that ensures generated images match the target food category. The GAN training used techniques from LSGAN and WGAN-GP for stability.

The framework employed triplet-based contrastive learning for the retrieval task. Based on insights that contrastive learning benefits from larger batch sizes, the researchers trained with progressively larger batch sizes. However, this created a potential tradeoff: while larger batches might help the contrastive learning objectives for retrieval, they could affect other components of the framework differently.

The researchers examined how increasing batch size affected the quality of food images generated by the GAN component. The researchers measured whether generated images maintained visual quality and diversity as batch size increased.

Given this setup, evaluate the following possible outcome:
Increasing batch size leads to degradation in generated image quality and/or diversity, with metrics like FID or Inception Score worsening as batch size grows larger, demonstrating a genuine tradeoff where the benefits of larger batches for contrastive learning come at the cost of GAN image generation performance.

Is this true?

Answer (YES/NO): YES